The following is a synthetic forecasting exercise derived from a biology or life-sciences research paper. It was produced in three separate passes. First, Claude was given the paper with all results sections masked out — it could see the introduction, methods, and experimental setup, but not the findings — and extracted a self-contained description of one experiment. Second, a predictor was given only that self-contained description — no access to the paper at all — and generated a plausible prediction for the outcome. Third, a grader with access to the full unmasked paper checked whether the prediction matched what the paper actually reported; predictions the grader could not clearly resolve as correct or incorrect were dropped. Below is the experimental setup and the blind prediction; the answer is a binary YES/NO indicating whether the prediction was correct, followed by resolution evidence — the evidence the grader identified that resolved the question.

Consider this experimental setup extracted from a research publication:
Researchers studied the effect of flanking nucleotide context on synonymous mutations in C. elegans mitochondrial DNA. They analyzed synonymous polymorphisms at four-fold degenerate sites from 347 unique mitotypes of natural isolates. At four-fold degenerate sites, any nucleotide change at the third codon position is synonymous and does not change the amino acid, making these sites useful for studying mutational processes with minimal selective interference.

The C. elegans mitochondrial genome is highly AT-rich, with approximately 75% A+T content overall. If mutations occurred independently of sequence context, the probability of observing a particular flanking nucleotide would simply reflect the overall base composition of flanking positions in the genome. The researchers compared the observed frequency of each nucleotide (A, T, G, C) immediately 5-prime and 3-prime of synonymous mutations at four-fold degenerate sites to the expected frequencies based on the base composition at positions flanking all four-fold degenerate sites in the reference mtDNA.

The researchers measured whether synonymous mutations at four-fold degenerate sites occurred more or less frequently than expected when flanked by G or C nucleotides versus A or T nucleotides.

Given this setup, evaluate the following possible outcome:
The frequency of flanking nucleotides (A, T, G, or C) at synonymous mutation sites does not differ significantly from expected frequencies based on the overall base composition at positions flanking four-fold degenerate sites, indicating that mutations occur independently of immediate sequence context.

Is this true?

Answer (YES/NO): NO